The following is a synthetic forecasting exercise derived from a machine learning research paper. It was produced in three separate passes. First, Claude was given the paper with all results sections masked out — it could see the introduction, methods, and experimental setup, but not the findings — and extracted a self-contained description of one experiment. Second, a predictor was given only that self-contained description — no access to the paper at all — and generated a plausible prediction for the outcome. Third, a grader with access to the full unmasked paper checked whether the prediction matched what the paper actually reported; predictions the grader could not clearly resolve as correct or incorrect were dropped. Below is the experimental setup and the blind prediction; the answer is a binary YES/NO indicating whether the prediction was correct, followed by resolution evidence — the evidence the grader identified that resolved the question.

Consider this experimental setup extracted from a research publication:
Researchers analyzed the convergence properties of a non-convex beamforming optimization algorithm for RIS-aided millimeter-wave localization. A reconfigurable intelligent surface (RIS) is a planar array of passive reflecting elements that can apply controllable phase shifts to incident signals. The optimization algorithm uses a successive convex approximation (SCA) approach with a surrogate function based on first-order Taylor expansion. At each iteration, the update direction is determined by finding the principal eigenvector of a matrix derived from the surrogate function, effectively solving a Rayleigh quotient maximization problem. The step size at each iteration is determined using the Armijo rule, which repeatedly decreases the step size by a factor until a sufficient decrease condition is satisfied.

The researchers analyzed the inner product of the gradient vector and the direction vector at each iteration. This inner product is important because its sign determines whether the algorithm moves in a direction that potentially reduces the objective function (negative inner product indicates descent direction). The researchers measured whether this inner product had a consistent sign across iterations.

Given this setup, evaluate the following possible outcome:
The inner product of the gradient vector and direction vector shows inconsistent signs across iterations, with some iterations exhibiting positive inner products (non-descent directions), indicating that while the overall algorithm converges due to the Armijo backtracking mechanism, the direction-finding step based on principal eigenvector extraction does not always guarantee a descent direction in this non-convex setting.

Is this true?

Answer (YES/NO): NO